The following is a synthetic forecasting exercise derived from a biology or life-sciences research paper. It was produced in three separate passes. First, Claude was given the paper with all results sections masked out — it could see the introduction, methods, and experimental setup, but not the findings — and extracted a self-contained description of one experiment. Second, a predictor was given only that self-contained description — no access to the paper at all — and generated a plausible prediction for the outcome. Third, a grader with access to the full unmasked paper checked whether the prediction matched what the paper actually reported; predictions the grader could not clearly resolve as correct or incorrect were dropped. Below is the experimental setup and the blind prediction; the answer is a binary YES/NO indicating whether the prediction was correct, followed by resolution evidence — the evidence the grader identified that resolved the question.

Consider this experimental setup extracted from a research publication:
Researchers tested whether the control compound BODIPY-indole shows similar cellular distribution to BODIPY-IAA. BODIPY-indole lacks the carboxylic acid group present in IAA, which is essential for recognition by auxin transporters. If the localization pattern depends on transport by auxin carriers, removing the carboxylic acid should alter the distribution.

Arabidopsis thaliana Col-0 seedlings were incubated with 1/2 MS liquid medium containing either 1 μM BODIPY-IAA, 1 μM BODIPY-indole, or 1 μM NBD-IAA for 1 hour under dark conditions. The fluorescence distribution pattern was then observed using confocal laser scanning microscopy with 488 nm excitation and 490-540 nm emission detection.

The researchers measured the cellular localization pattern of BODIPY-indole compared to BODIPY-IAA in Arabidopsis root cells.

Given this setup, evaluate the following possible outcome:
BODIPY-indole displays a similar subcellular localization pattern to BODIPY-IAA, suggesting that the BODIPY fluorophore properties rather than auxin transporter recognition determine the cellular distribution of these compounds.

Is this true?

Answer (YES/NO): NO